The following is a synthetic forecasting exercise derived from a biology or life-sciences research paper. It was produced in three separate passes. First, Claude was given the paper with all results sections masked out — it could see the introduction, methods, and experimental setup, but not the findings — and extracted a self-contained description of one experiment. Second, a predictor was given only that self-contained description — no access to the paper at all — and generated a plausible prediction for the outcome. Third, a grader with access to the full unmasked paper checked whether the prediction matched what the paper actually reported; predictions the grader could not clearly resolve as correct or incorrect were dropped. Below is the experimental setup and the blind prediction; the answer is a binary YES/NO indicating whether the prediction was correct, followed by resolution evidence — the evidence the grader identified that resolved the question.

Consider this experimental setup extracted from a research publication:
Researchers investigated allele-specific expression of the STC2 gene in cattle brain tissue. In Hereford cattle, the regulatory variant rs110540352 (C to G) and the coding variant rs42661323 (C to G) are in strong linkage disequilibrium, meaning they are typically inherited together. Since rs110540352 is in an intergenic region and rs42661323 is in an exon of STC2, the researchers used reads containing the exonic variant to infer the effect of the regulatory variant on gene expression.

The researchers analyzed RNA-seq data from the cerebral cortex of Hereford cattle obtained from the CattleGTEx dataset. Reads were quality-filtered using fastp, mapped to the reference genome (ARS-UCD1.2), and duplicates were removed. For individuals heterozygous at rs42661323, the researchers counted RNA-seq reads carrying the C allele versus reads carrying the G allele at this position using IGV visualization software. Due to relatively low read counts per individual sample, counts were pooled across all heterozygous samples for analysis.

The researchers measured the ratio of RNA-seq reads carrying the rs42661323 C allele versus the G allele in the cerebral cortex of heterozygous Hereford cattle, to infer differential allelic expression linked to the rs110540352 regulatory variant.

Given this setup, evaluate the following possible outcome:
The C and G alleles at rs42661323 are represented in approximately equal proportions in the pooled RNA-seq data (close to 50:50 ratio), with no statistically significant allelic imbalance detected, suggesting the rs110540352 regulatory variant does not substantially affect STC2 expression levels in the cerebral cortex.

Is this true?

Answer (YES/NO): NO